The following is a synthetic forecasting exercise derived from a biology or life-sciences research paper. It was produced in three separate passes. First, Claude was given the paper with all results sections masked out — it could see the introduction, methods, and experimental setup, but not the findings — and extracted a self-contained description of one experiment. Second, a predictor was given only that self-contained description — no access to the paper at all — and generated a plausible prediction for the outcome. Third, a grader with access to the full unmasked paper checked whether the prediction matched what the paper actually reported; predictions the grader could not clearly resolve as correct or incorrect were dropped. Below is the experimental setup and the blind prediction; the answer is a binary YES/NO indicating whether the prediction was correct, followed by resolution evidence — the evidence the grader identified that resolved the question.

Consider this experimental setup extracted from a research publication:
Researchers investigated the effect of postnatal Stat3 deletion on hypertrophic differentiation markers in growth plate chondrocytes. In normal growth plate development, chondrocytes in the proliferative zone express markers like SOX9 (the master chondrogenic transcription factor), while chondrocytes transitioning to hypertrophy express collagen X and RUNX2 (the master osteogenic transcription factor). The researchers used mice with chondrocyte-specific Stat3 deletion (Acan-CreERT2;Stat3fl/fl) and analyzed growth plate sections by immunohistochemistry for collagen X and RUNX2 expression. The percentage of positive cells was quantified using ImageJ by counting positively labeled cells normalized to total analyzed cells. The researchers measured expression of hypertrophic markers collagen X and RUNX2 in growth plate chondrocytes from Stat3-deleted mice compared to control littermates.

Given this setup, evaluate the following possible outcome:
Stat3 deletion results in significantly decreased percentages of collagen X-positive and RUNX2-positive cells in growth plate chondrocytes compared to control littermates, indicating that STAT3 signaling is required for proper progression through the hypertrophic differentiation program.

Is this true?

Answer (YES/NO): NO